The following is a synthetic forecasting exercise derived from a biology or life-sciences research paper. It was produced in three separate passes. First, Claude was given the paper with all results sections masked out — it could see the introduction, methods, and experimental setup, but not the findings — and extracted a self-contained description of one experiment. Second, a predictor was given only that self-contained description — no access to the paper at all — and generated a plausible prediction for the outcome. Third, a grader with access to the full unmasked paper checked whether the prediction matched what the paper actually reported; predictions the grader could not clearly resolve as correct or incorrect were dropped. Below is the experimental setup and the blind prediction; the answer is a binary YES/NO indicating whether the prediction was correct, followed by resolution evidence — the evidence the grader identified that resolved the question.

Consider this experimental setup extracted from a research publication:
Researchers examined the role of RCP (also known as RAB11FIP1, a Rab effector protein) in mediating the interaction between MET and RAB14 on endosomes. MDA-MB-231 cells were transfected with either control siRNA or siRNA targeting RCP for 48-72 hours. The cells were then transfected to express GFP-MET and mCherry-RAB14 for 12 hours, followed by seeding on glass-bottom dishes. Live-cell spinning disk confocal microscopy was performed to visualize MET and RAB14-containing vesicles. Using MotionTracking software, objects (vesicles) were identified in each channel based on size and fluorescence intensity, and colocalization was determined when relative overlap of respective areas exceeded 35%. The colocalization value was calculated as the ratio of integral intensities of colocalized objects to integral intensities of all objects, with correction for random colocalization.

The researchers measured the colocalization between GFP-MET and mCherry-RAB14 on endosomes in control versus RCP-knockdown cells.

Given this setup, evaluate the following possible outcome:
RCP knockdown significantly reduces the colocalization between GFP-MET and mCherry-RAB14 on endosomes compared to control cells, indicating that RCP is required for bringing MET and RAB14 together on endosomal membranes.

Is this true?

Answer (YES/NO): NO